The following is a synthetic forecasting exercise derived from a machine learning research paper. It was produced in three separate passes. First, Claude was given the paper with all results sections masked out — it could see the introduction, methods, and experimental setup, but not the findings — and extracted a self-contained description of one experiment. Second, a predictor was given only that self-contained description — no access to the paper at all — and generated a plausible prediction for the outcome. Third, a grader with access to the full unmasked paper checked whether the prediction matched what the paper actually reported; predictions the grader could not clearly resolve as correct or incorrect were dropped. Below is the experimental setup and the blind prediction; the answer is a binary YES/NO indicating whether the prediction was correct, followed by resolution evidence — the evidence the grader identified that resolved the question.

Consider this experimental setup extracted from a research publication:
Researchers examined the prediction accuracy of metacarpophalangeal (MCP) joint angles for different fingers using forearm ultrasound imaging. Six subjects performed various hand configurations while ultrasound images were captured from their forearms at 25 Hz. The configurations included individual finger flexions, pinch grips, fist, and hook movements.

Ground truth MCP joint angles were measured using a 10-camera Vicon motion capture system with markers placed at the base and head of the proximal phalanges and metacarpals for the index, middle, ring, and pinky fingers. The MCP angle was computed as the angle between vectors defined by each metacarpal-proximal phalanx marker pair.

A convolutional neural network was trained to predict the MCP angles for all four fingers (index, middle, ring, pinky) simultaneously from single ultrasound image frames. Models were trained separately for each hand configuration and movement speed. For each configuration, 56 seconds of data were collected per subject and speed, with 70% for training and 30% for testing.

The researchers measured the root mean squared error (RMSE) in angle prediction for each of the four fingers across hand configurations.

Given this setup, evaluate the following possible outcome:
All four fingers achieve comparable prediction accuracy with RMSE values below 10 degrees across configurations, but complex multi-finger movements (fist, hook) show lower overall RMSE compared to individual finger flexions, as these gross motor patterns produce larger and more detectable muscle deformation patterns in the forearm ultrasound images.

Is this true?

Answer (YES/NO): NO